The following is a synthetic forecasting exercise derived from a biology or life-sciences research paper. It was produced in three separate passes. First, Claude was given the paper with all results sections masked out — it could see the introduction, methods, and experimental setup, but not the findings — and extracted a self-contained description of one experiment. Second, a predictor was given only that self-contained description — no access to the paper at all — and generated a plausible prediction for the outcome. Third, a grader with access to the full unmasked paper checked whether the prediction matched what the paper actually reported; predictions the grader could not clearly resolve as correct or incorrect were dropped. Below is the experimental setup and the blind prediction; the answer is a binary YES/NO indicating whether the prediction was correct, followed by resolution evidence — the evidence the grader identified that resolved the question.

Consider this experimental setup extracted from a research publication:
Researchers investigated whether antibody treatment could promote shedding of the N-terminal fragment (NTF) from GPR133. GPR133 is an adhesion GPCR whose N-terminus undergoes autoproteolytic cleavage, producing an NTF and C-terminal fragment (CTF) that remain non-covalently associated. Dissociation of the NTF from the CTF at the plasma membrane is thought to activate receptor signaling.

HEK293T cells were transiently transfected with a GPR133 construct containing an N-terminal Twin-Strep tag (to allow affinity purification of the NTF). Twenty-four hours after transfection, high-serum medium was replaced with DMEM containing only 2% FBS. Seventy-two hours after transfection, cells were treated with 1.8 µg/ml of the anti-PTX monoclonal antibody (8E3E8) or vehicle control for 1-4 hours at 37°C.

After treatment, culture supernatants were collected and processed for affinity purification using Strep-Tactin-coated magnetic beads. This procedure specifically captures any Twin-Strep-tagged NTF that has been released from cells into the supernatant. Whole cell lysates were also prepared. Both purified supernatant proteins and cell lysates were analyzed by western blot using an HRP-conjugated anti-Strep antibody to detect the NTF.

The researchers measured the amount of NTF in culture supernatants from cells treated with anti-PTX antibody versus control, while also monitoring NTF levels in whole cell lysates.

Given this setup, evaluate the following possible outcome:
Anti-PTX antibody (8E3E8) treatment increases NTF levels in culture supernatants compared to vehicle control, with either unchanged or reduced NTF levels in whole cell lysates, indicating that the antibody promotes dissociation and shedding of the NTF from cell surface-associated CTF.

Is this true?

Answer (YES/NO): NO